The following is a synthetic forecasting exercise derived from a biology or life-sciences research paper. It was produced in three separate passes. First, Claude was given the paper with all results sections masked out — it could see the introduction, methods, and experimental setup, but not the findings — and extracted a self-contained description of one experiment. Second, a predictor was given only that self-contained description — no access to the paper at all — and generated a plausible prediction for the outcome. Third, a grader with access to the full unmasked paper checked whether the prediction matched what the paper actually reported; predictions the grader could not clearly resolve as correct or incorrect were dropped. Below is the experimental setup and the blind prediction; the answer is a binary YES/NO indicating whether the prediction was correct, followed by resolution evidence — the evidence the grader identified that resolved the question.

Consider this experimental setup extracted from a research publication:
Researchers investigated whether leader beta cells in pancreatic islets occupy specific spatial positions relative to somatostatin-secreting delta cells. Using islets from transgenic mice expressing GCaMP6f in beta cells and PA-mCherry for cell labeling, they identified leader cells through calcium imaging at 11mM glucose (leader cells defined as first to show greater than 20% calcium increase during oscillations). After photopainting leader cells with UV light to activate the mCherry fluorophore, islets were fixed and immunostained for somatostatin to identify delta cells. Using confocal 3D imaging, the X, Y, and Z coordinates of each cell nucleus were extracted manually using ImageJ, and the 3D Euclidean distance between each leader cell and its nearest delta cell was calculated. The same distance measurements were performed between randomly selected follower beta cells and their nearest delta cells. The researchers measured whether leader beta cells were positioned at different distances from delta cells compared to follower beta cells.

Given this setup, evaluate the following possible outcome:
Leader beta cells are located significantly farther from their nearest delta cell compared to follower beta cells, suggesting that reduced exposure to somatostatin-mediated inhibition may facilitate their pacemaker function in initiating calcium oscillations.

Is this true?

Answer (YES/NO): NO